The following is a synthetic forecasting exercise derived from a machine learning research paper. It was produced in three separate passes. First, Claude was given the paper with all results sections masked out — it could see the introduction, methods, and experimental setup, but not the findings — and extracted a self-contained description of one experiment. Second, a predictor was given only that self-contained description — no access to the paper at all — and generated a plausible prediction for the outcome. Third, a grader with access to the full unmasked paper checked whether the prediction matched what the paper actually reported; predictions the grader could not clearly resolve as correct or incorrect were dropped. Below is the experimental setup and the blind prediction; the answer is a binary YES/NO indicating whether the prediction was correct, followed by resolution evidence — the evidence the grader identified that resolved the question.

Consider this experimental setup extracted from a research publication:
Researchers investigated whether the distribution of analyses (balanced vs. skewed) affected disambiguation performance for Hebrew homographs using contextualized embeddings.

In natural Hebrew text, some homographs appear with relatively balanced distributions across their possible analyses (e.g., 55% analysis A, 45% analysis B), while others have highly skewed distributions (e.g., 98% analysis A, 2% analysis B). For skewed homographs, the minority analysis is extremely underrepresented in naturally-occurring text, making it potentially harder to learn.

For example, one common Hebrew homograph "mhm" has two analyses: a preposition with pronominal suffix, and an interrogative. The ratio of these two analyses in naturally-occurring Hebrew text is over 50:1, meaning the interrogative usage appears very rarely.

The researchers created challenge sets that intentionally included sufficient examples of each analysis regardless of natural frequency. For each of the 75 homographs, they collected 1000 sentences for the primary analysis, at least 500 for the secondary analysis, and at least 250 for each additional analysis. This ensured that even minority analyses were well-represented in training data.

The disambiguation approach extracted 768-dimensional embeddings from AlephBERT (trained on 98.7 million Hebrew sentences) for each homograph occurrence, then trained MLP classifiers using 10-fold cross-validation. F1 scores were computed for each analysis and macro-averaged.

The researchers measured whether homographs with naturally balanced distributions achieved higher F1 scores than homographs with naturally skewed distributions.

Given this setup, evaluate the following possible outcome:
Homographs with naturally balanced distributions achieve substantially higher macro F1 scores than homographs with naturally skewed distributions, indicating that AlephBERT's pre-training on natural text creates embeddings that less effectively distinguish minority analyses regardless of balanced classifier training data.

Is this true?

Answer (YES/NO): NO